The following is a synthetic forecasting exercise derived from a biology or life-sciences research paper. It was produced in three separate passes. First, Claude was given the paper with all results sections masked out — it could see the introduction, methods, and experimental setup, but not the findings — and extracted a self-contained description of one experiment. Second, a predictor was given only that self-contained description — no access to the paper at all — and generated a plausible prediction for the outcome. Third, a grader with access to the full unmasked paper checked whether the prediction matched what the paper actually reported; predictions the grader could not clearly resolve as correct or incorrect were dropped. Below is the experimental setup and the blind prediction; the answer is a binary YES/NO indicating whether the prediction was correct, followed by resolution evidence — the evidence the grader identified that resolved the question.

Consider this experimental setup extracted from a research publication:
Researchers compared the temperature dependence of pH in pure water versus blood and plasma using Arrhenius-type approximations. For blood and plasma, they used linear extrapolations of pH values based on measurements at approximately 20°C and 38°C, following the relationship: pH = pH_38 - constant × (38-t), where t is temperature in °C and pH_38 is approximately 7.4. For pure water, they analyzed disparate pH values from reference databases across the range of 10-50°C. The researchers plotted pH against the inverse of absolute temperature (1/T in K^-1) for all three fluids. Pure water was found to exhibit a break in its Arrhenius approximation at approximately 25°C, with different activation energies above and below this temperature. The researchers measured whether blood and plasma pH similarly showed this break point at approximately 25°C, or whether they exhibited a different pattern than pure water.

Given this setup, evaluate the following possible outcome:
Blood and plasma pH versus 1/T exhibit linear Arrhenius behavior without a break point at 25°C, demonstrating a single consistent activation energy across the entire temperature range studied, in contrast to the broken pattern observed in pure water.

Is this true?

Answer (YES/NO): YES